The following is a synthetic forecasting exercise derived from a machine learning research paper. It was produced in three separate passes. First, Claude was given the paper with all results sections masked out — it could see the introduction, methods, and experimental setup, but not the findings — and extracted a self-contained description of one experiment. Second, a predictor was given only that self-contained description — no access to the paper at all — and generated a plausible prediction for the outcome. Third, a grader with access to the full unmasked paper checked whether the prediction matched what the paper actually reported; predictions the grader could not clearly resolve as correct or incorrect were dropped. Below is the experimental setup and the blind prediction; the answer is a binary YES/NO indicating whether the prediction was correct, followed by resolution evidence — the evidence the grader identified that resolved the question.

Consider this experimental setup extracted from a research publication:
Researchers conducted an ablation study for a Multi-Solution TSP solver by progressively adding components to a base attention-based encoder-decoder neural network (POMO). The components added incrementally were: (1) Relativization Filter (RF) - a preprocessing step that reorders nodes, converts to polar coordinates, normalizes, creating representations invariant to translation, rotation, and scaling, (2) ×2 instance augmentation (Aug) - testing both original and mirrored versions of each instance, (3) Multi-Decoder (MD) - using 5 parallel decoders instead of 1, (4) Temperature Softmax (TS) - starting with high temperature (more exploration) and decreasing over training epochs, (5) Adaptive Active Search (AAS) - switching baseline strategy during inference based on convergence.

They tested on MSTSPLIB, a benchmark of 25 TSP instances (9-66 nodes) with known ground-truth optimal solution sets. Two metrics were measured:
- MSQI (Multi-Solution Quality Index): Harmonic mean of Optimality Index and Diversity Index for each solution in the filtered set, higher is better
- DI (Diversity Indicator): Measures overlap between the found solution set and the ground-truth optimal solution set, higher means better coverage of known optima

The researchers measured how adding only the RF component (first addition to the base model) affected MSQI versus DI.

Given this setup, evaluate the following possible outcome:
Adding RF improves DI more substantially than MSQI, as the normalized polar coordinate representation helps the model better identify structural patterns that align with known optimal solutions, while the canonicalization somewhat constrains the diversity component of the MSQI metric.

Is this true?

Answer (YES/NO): NO